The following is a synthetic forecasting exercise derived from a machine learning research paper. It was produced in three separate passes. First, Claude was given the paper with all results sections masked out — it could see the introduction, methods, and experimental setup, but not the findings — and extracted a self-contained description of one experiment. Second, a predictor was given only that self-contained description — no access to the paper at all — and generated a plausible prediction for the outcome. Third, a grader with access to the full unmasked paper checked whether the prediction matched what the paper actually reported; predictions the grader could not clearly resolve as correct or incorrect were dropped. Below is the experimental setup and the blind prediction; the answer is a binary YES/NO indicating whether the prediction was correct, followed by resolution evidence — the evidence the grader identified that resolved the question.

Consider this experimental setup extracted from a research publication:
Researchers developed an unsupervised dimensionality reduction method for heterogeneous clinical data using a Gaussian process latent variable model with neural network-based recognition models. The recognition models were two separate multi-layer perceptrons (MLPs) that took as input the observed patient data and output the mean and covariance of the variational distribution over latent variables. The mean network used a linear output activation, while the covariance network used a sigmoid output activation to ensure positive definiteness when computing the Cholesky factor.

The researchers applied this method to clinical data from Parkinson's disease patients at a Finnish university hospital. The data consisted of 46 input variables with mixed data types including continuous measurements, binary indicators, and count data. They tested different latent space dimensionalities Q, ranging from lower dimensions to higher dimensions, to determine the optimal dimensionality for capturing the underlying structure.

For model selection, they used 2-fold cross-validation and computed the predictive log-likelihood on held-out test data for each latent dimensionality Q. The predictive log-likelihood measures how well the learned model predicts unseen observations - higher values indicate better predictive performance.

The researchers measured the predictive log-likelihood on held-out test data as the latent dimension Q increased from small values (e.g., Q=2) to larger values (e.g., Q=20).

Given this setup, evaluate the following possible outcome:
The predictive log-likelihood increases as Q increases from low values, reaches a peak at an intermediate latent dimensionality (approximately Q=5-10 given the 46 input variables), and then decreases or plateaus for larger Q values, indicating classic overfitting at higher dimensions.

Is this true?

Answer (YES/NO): YES